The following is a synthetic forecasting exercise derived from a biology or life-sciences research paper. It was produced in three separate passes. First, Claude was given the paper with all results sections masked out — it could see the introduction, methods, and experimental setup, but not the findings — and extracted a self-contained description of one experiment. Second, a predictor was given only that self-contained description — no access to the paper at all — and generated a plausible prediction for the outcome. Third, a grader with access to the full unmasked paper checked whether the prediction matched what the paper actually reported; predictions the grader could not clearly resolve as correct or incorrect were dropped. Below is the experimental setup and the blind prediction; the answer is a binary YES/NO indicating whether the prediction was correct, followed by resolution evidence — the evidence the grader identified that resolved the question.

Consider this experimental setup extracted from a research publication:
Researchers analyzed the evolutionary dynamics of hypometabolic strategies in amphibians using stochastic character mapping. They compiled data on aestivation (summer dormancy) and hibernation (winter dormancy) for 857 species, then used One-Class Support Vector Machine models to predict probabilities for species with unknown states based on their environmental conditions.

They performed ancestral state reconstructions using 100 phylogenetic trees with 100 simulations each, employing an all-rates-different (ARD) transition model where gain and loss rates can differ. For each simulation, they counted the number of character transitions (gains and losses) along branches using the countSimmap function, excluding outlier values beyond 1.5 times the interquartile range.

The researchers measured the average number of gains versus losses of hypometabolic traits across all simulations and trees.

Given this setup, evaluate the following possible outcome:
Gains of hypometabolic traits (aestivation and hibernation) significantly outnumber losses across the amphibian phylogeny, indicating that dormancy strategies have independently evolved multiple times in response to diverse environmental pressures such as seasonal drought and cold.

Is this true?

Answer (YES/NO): NO